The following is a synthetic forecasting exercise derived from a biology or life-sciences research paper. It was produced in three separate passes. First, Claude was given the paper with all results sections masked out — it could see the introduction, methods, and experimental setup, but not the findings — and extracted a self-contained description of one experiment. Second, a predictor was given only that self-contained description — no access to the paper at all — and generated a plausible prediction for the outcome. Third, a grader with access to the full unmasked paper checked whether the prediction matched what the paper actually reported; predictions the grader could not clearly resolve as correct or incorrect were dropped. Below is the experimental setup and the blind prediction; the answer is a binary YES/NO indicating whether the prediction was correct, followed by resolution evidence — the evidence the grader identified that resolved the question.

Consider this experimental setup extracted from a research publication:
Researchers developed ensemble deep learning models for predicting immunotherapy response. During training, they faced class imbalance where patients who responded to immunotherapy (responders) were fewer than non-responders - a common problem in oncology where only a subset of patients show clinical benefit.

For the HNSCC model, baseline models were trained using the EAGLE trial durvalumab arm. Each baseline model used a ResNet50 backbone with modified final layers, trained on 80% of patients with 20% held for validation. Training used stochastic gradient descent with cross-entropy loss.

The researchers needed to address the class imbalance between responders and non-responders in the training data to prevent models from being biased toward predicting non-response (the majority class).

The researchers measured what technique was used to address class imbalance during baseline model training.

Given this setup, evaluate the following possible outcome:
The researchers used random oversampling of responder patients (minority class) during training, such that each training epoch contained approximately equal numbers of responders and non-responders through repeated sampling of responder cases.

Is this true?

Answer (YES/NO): YES